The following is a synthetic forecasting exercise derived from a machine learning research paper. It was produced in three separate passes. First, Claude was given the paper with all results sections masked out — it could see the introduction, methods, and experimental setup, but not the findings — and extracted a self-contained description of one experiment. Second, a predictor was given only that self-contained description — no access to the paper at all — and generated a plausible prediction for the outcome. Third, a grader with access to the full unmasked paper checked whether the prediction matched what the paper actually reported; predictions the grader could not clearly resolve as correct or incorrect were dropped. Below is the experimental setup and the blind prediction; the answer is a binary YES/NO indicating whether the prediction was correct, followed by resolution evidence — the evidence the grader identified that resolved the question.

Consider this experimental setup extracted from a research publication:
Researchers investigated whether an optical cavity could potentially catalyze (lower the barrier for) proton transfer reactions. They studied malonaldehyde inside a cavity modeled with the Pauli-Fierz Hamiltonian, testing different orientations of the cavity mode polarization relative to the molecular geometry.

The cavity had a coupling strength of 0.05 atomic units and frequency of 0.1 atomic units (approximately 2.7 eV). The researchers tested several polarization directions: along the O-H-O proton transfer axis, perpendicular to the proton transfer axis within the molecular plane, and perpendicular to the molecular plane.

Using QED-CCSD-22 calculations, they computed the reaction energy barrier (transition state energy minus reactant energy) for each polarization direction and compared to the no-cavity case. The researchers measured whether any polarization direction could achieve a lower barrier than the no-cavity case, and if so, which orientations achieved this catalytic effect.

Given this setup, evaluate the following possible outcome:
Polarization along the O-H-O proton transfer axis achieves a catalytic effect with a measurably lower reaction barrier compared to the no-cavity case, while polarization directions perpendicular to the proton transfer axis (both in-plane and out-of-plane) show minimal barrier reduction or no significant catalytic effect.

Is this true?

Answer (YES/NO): NO